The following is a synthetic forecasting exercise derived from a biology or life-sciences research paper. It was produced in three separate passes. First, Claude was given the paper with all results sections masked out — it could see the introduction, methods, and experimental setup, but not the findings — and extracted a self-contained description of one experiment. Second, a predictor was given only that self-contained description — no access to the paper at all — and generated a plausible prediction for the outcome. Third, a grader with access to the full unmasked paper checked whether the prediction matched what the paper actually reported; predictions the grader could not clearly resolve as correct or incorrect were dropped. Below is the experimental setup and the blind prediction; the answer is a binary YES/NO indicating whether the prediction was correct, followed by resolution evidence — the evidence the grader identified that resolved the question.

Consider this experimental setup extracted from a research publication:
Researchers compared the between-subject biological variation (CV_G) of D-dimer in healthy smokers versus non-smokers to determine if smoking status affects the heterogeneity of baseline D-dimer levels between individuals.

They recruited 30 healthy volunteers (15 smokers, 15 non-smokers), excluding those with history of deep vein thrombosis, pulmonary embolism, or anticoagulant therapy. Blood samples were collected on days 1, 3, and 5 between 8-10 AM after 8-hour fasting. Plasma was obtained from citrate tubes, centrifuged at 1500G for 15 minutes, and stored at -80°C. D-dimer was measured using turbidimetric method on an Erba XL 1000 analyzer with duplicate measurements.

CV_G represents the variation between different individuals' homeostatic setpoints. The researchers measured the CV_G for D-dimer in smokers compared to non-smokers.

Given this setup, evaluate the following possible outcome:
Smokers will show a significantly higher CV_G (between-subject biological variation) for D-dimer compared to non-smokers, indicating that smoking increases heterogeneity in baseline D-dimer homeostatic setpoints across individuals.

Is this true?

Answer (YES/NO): NO